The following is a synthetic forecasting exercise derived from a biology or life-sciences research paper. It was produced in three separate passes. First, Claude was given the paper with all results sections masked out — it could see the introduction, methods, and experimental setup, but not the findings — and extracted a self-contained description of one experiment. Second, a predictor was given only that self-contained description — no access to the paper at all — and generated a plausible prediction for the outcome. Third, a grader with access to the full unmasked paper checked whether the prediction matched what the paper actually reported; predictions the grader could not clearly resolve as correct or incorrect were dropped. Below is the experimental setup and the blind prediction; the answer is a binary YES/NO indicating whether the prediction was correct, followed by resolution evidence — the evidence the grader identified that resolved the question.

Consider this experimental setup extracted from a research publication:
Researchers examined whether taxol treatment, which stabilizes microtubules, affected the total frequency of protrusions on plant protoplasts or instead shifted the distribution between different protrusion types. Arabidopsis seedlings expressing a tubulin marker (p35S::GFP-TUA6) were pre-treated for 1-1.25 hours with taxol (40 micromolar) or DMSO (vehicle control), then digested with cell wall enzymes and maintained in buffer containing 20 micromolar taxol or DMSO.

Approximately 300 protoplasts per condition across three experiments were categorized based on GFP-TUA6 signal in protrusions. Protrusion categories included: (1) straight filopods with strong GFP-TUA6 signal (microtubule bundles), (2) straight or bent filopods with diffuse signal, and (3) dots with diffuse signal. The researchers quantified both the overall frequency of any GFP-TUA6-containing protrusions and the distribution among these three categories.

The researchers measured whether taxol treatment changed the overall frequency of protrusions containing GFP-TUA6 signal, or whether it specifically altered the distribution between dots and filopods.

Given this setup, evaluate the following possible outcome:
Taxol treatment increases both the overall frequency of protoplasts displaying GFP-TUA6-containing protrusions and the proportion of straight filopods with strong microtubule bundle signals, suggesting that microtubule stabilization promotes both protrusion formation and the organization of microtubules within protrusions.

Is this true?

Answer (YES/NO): NO